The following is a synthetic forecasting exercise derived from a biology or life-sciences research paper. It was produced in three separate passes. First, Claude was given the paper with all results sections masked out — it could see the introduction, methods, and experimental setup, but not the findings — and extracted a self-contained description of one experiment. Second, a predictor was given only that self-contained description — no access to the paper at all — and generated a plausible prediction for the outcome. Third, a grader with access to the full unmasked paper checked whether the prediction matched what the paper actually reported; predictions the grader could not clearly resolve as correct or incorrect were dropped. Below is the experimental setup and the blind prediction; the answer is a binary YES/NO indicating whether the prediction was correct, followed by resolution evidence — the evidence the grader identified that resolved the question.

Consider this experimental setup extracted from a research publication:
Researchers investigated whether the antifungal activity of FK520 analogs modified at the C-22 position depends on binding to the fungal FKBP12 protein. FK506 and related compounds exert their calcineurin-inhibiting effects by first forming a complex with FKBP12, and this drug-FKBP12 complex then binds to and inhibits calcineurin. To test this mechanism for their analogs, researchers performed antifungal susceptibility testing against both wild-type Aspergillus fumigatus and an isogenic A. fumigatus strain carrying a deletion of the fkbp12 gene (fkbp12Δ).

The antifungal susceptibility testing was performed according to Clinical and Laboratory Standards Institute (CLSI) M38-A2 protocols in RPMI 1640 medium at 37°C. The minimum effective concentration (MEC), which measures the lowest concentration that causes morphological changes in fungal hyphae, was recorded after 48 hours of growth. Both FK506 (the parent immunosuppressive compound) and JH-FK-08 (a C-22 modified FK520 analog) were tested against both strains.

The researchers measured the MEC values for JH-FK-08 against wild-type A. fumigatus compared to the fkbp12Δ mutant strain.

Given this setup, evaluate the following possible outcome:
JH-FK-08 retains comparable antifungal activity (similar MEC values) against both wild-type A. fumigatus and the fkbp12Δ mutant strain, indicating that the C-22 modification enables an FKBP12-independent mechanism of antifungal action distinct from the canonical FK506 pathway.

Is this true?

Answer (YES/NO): NO